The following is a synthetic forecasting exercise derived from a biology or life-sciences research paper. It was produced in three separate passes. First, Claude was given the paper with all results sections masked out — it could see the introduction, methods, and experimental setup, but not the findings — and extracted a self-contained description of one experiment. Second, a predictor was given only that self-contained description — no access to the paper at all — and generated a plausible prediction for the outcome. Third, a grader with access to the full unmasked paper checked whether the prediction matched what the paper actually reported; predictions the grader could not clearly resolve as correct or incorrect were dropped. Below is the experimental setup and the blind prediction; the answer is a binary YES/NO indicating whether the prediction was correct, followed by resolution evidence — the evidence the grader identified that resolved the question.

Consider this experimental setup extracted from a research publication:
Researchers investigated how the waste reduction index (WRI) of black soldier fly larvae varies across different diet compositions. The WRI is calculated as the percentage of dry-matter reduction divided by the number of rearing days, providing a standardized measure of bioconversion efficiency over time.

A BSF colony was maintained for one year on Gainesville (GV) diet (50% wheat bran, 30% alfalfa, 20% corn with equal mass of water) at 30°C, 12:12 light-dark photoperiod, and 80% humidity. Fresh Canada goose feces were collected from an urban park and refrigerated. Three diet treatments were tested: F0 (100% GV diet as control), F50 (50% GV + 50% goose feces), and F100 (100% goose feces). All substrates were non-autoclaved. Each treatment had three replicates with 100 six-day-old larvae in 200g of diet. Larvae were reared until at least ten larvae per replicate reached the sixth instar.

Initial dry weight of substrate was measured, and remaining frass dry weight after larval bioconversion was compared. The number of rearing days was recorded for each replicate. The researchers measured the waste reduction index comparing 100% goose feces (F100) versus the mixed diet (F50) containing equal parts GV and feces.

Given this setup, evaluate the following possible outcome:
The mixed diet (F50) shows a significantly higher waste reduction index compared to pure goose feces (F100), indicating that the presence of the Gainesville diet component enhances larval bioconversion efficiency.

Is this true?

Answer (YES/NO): YES